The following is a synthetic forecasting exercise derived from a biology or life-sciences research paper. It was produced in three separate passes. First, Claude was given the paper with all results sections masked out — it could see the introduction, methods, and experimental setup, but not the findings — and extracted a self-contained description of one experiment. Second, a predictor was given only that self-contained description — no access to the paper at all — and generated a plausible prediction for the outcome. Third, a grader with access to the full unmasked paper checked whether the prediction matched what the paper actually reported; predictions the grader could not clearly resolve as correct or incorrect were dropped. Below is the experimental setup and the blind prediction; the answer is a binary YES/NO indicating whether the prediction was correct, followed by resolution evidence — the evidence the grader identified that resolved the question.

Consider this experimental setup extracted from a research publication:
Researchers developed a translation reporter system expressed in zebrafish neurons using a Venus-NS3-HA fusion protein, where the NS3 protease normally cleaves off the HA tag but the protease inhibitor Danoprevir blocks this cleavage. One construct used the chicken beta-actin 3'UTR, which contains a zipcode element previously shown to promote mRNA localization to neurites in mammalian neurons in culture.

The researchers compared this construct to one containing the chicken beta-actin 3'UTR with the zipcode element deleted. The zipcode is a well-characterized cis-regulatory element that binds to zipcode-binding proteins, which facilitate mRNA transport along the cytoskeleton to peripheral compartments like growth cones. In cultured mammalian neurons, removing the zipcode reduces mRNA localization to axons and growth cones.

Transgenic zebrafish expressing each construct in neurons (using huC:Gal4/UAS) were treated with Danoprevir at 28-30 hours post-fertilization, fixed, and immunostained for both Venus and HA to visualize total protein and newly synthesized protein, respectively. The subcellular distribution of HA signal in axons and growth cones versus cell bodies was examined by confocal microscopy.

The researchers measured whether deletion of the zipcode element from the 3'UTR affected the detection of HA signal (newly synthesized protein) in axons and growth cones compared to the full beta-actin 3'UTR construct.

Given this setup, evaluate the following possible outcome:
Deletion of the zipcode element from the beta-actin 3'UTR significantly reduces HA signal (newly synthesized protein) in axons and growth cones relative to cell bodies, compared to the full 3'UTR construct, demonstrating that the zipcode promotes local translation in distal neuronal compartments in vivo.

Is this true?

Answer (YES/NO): YES